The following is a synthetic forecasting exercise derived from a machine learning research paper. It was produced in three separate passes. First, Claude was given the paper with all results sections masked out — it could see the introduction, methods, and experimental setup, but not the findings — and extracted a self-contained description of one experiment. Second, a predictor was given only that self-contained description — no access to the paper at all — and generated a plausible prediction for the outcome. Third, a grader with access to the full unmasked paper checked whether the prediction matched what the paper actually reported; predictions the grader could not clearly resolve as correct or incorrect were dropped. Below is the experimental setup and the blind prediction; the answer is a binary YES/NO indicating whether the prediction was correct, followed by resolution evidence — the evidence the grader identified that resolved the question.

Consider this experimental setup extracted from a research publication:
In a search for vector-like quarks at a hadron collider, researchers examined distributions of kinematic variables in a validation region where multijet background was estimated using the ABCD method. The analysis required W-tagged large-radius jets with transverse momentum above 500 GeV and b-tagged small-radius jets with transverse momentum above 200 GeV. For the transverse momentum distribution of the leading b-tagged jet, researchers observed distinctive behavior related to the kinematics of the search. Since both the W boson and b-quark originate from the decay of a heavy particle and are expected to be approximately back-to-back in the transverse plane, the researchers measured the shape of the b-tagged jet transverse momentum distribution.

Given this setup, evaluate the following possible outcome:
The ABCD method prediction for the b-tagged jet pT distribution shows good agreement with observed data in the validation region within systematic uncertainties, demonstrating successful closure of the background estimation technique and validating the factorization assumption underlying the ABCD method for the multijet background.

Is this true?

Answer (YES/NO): YES